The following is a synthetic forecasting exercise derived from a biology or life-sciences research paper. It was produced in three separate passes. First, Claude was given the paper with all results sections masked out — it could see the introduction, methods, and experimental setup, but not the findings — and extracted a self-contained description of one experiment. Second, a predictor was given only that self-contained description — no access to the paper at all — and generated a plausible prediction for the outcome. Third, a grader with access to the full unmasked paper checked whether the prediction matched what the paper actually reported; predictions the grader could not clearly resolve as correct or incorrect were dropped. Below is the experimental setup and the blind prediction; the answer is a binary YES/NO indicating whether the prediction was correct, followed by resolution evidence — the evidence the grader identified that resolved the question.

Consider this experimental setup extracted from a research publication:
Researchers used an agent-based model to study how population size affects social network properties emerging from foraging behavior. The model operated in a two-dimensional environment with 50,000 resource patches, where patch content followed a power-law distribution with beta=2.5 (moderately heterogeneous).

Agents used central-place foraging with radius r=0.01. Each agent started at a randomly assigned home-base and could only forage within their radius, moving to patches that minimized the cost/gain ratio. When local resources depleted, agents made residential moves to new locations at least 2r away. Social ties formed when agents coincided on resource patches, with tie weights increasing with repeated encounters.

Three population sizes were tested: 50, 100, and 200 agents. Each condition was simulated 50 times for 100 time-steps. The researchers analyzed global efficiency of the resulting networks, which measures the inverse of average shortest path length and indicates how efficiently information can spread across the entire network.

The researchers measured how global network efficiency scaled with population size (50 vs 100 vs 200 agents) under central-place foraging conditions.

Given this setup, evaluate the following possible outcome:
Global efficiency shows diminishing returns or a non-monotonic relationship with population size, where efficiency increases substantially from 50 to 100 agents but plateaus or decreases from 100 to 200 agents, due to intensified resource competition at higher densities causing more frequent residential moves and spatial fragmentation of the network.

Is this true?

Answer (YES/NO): NO